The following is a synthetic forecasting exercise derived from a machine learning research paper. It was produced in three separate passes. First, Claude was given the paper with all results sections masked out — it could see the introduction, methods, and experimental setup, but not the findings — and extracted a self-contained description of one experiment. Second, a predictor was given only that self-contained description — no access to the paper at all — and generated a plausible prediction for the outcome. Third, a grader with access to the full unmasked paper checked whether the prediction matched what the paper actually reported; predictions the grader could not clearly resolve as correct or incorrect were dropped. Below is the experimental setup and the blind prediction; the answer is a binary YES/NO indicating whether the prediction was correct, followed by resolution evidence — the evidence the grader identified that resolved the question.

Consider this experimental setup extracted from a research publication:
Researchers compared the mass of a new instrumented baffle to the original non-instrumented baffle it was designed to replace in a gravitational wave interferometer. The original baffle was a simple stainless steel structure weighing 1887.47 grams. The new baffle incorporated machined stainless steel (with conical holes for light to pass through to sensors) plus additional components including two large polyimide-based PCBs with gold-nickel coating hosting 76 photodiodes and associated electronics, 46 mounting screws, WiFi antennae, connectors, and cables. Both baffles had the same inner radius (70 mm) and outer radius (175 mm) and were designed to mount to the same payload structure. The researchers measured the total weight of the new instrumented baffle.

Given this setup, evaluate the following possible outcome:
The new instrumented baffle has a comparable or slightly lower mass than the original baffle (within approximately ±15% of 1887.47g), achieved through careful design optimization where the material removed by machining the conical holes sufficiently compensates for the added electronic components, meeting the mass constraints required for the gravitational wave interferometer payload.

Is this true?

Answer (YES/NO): YES